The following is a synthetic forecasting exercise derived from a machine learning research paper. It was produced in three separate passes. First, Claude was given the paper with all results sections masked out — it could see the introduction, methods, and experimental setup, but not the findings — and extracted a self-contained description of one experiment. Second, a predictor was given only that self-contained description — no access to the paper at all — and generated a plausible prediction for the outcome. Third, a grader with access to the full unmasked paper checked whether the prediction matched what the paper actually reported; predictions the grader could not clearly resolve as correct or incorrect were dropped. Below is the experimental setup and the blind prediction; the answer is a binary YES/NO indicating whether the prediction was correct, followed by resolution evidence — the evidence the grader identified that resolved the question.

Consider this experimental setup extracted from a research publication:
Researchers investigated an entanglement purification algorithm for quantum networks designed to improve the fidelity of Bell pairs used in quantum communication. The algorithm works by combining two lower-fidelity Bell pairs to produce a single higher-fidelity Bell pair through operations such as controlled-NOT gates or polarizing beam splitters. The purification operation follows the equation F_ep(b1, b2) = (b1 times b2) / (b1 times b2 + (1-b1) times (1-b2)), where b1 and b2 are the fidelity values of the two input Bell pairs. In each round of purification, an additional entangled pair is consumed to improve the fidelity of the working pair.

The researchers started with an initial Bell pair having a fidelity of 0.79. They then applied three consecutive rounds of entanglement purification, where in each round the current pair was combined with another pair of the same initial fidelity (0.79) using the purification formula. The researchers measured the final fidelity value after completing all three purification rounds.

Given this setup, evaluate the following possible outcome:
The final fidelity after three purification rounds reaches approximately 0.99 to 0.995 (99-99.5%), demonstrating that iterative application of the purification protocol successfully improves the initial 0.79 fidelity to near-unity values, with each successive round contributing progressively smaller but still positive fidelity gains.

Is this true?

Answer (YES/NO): YES